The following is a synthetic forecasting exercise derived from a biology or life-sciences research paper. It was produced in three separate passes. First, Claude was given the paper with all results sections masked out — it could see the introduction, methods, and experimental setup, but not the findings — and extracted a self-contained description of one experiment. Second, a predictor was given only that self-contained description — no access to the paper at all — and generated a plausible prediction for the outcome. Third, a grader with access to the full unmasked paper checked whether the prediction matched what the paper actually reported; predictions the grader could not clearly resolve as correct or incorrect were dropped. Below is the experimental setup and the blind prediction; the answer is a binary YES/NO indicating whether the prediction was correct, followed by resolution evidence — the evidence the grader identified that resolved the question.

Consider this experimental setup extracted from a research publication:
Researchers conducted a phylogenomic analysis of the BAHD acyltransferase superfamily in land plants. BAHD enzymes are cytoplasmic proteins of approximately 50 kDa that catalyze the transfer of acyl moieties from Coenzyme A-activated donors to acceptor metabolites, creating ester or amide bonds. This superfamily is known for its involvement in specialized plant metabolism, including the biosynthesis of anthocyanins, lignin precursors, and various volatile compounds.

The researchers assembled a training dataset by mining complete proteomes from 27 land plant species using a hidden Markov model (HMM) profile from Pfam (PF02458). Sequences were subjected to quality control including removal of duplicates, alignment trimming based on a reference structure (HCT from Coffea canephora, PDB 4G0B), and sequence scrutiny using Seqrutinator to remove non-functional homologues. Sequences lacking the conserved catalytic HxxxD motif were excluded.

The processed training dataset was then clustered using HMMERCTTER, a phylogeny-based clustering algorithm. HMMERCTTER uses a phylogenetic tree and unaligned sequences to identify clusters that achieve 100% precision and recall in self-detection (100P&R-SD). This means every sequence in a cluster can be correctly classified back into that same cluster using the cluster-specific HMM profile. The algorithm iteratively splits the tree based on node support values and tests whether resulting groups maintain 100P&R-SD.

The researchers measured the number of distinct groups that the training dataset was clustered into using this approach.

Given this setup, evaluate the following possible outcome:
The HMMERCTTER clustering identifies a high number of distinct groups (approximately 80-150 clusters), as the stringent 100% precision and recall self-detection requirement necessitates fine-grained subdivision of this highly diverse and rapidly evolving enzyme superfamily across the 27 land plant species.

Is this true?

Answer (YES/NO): NO